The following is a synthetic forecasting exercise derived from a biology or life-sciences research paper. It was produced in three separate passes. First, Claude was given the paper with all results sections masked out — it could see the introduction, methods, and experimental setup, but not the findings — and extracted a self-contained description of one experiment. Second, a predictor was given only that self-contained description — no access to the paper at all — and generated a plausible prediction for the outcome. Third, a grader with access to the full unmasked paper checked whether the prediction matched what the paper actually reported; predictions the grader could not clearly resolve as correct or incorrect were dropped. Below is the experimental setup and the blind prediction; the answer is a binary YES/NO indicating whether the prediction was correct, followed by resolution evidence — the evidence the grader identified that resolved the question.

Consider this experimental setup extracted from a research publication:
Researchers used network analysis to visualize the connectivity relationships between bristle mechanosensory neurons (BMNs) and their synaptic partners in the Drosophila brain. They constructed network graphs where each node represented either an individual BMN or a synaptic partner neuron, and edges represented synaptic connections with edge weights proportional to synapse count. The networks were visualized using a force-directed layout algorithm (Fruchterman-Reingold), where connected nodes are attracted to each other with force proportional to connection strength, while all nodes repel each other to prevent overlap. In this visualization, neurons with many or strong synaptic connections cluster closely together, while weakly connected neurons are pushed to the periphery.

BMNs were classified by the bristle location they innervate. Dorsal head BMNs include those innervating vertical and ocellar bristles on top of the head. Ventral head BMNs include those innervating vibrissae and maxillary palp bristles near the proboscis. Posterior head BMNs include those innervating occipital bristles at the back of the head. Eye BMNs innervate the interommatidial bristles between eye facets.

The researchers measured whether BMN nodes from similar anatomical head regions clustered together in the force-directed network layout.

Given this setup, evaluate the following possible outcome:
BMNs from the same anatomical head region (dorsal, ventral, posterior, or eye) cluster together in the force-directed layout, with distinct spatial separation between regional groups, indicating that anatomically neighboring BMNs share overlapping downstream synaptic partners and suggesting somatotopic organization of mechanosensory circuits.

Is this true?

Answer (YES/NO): NO